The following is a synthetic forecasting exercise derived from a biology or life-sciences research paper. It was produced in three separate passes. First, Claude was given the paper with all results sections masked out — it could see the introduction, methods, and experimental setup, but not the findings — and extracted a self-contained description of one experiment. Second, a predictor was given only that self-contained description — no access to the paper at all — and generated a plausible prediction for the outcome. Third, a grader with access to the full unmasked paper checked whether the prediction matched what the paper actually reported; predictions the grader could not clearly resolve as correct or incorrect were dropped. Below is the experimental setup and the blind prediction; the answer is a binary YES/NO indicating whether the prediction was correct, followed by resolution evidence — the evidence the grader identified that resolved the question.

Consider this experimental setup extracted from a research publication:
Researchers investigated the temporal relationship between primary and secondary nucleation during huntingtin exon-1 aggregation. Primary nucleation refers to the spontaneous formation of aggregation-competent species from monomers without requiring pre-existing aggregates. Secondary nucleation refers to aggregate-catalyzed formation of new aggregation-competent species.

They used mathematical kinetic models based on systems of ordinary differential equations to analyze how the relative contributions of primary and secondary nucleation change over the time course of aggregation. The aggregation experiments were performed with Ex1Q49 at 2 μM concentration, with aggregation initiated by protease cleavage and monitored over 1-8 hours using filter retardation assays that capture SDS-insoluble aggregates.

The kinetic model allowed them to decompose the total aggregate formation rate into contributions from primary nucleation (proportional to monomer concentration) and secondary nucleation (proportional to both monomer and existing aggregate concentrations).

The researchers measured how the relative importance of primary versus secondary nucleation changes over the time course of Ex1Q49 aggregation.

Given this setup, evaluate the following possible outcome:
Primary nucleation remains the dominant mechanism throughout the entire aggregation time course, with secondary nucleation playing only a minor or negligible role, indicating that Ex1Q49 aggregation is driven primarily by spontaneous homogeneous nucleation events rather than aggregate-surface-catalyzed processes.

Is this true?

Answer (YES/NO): NO